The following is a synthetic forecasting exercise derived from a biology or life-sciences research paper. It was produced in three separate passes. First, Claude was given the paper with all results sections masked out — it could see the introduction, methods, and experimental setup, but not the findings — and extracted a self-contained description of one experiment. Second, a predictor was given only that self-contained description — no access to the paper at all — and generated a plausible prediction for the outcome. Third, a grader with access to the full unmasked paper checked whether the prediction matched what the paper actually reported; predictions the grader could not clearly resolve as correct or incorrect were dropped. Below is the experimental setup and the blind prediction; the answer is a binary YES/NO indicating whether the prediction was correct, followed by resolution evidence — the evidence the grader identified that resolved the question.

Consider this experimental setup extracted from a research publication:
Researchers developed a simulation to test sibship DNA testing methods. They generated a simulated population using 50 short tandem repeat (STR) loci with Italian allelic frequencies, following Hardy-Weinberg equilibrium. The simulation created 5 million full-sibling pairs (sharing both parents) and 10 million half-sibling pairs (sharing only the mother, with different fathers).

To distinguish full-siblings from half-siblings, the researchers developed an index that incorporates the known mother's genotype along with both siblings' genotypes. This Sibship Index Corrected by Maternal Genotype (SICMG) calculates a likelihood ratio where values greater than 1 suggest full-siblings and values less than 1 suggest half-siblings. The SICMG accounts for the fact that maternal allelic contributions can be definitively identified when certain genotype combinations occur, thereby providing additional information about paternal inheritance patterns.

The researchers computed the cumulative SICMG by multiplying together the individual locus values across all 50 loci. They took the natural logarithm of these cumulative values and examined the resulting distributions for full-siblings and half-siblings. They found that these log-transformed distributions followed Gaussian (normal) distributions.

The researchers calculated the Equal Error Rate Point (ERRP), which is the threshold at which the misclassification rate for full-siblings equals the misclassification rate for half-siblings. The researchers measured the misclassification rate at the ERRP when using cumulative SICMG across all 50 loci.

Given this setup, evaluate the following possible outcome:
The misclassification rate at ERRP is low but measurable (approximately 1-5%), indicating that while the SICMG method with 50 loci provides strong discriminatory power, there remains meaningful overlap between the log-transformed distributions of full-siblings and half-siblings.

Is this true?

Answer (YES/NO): YES